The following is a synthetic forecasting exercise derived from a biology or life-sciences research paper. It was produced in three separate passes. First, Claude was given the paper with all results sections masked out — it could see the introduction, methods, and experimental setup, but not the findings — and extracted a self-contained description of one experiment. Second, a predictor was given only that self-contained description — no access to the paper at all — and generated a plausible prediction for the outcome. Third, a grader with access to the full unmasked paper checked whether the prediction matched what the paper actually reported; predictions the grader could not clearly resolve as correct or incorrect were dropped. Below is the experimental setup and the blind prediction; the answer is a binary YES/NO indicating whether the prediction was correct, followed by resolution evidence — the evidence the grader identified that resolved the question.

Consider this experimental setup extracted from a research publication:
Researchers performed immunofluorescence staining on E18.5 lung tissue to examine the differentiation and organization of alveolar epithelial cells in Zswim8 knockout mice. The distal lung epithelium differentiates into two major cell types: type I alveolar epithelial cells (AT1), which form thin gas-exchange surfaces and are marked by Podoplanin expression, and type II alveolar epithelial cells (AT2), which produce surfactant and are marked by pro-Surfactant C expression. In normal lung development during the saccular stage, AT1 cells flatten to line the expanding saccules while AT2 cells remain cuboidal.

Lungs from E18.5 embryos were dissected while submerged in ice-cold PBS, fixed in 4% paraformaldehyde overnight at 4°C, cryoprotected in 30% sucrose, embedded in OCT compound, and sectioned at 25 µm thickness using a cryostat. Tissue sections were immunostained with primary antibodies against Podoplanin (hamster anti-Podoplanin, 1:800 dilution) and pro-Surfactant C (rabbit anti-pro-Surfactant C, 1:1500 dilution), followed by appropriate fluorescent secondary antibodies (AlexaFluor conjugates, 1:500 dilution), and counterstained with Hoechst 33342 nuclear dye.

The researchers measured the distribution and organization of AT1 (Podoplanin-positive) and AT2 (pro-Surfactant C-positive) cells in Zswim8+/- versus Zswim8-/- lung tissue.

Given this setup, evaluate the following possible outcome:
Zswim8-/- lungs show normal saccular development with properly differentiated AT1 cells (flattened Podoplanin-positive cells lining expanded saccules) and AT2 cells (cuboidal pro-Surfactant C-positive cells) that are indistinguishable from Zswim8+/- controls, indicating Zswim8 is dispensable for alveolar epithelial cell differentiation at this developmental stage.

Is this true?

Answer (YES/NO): NO